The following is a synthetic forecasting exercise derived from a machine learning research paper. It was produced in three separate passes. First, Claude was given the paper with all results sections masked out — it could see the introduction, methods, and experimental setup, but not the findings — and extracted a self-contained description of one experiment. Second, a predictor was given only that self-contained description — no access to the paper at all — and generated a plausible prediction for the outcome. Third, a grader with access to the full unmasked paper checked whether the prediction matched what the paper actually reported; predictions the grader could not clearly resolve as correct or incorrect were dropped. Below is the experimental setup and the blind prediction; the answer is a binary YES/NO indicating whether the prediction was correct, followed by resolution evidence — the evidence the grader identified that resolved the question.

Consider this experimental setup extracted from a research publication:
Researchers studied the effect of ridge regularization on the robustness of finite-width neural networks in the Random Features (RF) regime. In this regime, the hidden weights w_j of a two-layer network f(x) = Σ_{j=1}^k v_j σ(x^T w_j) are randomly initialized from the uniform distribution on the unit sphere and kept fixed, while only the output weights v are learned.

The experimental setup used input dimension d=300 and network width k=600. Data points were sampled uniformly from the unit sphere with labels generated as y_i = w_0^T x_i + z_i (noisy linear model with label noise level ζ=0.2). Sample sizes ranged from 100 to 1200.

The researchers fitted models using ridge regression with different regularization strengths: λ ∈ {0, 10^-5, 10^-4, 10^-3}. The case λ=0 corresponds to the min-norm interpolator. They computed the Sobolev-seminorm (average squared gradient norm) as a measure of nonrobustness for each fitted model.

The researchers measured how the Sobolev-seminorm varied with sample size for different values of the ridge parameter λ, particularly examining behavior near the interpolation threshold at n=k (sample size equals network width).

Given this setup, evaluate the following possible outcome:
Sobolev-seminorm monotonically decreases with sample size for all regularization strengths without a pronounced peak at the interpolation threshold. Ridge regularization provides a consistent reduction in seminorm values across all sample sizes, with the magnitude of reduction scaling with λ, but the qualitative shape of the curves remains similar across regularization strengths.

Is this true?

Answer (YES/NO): NO